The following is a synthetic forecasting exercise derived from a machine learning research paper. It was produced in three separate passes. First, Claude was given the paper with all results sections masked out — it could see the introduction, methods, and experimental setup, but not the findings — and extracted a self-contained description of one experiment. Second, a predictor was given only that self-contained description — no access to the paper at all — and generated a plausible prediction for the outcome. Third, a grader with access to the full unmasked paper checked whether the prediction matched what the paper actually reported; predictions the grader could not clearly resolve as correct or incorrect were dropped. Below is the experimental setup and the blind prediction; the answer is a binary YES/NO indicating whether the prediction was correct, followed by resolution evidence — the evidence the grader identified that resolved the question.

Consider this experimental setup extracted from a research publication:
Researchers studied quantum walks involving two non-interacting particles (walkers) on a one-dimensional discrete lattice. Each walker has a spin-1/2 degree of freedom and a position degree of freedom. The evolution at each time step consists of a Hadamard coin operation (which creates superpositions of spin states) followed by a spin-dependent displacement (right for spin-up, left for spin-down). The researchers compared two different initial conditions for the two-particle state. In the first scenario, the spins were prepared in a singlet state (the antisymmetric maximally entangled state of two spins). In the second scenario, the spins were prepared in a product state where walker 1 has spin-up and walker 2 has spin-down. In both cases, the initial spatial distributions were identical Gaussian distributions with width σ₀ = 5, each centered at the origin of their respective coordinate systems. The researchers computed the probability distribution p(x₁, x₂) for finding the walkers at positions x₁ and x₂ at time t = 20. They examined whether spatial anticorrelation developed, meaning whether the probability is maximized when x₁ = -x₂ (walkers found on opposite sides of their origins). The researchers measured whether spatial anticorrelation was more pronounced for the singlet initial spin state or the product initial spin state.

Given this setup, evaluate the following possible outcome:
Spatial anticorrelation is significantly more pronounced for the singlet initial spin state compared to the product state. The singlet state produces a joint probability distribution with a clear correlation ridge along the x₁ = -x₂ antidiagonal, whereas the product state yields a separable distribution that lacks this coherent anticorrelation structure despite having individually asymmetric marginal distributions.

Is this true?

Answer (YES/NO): YES